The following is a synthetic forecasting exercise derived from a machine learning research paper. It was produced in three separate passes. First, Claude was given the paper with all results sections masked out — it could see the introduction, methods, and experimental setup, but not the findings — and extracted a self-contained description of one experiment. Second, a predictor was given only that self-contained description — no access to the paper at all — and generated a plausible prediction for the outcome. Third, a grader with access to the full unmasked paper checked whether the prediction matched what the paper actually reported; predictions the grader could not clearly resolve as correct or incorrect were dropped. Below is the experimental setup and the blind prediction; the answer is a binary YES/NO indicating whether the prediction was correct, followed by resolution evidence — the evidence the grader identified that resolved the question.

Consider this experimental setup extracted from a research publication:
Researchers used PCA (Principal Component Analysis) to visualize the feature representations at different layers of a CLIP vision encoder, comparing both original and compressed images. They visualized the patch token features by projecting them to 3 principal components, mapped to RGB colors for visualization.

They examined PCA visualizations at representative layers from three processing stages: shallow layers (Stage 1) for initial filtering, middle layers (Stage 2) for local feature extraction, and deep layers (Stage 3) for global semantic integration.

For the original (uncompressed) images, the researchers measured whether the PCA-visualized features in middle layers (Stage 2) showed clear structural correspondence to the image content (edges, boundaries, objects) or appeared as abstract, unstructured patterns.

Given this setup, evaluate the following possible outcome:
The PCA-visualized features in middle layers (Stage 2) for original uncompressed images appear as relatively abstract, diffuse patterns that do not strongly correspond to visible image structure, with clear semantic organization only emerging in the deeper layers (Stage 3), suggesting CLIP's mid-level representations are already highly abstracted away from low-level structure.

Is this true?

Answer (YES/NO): NO